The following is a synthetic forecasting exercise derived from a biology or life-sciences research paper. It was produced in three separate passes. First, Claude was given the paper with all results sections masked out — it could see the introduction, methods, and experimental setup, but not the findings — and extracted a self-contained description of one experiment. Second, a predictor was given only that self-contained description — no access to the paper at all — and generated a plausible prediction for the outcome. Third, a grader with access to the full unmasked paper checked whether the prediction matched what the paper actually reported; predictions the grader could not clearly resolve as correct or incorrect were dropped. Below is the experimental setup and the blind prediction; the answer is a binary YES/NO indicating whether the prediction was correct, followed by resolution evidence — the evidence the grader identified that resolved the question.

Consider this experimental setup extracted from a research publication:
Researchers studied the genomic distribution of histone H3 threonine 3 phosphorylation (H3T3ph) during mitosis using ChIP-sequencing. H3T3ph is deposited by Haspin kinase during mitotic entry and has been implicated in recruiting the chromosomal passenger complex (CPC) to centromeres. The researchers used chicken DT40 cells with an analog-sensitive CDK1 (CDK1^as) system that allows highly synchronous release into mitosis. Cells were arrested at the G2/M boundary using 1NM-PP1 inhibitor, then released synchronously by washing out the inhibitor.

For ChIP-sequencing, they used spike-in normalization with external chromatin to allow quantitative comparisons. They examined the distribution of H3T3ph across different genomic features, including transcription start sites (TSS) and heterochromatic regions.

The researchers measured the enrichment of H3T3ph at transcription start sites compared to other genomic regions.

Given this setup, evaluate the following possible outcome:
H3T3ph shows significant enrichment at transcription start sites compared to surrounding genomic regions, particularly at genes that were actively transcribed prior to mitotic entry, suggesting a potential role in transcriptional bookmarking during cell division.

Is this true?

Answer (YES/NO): NO